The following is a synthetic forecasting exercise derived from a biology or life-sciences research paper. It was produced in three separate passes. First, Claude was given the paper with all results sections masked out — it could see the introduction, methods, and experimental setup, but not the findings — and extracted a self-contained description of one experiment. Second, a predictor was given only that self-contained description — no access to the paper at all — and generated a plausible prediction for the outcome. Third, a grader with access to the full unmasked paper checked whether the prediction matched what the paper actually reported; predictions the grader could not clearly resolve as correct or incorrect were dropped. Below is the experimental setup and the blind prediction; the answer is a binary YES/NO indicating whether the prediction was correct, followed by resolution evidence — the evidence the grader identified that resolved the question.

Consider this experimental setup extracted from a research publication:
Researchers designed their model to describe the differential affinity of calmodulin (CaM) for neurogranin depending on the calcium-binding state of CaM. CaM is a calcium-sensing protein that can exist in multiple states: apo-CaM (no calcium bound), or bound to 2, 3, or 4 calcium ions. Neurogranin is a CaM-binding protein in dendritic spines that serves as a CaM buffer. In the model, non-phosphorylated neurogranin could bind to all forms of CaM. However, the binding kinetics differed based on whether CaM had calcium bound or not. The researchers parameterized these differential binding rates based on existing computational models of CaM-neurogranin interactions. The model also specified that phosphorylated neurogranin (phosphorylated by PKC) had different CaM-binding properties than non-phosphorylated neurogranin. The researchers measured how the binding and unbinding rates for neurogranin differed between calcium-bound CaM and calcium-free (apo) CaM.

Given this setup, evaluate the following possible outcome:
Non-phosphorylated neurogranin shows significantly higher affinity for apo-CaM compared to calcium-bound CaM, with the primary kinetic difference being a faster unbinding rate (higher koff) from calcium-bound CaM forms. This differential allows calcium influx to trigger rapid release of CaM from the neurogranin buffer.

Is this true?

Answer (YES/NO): NO